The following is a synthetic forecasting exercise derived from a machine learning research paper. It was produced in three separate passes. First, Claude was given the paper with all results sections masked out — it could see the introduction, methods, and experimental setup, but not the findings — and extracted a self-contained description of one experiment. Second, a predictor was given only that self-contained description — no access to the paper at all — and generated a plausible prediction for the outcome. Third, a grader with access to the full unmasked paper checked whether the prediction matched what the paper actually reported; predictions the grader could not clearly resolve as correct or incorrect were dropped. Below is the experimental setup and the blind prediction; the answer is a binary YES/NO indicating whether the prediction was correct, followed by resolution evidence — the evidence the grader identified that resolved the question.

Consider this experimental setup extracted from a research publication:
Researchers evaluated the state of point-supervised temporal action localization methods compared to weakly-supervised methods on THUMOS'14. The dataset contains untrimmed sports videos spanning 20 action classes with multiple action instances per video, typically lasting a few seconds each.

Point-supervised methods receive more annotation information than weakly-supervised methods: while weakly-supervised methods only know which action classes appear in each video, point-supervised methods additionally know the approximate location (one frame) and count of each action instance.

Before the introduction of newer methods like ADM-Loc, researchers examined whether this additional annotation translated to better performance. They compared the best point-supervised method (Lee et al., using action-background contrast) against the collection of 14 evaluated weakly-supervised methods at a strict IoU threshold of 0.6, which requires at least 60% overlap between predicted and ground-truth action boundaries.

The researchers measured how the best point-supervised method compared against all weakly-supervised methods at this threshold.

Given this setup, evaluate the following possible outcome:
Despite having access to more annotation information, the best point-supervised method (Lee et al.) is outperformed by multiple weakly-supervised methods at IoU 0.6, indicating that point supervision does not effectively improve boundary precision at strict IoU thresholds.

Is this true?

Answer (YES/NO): NO